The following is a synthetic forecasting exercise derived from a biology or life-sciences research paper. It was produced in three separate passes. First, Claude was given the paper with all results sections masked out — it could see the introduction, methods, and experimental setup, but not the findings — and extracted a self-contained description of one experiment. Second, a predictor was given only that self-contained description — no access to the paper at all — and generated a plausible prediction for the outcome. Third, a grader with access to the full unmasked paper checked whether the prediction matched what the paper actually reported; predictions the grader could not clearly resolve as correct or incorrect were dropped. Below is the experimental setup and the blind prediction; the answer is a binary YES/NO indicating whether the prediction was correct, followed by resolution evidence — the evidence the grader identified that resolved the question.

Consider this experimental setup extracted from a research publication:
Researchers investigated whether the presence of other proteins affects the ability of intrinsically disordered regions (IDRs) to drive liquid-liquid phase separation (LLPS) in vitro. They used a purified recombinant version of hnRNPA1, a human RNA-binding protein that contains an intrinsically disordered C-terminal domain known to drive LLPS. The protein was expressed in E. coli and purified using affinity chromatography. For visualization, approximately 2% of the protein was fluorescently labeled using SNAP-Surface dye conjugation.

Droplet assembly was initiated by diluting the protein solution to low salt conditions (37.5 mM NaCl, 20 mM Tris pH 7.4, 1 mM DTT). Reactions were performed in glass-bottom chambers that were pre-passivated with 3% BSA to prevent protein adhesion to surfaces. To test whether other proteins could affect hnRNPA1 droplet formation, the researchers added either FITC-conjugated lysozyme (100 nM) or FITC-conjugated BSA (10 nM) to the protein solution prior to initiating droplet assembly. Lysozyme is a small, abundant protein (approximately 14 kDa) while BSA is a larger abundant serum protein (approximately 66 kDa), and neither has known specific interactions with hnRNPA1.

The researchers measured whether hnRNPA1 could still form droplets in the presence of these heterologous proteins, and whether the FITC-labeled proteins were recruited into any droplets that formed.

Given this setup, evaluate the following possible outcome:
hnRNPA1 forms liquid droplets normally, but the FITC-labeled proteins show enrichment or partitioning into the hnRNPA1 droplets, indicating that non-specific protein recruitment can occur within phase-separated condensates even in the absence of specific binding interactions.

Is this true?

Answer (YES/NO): YES